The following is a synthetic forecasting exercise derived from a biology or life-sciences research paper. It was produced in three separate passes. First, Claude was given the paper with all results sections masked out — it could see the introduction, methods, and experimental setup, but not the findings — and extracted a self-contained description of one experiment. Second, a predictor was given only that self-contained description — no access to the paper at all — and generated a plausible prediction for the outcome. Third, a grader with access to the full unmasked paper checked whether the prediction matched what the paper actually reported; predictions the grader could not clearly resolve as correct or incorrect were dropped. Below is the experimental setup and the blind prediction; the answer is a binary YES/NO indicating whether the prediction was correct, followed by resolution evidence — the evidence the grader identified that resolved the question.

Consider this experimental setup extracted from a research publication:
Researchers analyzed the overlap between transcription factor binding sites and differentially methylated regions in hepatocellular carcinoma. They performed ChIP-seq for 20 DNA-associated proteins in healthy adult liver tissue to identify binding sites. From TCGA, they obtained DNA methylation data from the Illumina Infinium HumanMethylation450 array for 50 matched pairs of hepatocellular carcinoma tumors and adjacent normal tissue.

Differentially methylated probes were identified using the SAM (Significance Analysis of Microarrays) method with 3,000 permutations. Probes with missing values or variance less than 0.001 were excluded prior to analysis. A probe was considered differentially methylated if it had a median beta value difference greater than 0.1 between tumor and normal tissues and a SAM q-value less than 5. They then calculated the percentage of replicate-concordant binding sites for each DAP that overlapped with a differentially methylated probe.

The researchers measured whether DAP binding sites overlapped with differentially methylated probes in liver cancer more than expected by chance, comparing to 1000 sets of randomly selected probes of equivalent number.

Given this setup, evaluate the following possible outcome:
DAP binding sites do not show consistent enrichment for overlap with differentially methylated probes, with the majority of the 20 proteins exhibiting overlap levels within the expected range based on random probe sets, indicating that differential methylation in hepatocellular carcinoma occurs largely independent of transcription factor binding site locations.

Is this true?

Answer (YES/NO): NO